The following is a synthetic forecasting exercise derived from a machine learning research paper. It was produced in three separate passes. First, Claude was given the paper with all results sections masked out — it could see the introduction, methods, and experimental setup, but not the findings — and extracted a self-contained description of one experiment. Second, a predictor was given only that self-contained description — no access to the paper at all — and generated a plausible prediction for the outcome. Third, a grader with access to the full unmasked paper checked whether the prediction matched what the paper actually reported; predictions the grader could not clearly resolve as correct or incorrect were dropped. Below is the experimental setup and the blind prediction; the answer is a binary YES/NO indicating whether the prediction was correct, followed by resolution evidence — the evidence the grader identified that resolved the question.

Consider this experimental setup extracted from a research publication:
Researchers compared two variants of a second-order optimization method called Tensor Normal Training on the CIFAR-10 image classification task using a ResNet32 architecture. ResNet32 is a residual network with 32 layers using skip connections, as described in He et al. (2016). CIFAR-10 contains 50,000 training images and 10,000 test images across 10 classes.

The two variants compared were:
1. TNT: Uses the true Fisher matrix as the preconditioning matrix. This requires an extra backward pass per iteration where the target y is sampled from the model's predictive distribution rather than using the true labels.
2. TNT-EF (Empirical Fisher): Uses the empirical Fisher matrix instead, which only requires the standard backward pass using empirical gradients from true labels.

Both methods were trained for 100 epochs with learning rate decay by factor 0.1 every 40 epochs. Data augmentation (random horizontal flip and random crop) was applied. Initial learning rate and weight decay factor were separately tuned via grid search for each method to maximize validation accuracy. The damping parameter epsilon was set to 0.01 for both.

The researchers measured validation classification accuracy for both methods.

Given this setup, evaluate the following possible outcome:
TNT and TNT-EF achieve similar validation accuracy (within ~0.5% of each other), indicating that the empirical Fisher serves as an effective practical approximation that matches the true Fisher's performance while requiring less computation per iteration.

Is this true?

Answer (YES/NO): YES